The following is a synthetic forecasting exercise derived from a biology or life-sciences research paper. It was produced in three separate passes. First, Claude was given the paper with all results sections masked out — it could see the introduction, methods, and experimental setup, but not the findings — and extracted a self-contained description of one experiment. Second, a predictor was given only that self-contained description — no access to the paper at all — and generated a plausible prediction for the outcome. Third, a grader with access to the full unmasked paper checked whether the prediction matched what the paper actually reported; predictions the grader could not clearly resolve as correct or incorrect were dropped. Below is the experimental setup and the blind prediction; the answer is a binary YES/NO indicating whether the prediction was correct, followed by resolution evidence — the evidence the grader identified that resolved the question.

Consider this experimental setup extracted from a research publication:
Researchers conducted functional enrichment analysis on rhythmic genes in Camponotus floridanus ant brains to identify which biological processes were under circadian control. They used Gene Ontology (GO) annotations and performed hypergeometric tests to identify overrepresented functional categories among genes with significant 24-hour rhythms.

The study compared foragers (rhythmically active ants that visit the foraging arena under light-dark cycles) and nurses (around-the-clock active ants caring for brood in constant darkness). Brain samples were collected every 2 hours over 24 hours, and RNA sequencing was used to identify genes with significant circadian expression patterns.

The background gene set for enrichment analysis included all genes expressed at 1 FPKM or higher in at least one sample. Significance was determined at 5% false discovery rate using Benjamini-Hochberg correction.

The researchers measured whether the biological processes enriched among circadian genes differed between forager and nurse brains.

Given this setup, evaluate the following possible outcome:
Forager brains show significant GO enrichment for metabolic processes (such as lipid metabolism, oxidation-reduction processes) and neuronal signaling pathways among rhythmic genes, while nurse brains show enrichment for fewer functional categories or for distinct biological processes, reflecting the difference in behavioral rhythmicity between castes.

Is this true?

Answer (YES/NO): NO